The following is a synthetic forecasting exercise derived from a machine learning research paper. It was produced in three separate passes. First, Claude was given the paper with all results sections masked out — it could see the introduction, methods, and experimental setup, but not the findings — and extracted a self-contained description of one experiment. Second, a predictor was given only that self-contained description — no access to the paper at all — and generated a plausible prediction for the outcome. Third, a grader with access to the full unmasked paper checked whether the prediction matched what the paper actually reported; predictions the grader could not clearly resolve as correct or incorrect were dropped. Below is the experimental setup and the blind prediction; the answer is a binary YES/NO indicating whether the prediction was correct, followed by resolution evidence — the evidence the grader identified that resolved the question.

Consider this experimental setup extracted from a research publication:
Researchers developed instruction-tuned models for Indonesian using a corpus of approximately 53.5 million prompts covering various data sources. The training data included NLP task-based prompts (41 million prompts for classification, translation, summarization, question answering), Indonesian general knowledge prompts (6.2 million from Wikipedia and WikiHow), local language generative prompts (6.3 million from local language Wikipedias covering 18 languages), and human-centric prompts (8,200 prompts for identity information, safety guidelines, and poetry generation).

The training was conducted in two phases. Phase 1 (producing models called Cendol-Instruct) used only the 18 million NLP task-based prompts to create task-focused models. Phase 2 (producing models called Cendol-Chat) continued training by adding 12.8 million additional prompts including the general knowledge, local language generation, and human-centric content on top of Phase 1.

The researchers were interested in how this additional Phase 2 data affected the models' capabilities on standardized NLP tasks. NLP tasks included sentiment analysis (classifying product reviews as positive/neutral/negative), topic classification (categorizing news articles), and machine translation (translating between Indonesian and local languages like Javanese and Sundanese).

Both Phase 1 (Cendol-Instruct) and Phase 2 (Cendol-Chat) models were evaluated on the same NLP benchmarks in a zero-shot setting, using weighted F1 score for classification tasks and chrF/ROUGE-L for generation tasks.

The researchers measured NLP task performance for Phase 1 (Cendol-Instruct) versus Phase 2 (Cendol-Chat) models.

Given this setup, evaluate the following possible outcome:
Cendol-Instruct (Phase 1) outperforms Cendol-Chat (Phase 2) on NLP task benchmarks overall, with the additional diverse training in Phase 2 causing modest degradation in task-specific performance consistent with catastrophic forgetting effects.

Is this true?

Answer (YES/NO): NO